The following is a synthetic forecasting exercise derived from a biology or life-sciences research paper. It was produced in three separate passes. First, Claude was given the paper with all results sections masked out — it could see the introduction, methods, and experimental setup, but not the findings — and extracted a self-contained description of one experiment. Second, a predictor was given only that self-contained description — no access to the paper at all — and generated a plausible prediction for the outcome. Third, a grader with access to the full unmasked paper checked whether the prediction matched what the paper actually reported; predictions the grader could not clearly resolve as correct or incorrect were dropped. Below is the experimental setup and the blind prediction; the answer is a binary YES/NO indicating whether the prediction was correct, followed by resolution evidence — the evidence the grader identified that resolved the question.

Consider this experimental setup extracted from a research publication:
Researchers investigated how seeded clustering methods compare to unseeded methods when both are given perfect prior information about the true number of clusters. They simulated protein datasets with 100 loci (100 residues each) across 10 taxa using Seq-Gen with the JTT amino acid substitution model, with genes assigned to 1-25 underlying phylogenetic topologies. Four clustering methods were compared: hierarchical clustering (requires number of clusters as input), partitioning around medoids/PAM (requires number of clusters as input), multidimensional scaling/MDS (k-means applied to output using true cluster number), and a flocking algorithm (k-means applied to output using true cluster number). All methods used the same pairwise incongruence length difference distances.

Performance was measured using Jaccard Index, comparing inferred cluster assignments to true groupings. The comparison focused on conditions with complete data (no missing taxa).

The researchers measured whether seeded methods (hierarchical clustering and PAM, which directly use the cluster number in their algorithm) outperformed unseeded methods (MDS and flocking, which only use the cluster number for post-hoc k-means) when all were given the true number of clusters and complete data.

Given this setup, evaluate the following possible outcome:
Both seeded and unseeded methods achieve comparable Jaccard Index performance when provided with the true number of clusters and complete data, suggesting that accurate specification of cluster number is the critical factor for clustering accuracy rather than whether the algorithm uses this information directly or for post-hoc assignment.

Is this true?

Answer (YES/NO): NO